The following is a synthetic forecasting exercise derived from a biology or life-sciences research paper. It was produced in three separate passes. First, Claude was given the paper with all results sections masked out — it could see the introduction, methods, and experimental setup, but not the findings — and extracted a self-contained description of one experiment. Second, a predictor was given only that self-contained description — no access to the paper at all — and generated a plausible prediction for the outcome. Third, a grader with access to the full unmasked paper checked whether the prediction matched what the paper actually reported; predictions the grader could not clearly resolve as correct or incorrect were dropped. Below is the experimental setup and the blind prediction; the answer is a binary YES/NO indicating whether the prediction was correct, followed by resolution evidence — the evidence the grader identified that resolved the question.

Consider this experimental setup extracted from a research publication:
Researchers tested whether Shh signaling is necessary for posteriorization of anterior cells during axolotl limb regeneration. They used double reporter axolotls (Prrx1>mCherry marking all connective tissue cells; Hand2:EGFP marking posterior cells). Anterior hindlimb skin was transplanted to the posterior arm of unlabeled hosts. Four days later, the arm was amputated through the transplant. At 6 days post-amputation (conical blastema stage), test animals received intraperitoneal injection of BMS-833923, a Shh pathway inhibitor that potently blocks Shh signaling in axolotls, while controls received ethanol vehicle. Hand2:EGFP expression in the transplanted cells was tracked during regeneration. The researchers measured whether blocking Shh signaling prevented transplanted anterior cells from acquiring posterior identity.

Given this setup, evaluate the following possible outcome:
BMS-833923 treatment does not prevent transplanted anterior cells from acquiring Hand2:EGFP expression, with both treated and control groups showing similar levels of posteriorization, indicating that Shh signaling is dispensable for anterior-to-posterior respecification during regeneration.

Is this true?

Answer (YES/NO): NO